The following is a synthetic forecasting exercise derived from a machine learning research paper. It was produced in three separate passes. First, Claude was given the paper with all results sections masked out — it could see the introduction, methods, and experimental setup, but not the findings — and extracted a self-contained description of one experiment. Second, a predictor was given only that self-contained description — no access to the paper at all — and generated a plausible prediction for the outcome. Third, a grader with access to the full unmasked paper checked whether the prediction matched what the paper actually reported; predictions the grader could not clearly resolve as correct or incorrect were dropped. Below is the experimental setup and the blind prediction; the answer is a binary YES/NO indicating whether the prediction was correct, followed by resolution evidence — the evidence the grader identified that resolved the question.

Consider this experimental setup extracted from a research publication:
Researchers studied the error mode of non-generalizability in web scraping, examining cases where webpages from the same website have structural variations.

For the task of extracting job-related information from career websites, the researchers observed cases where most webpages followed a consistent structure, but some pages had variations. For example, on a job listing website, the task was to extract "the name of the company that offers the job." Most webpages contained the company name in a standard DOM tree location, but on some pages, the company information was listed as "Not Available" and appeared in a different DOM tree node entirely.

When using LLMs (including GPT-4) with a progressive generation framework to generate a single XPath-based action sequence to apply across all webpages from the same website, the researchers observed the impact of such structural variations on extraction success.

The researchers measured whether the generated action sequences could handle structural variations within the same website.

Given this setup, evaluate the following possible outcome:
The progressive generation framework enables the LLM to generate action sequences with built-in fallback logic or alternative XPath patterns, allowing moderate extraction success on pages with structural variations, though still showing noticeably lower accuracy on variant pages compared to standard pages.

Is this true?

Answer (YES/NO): NO